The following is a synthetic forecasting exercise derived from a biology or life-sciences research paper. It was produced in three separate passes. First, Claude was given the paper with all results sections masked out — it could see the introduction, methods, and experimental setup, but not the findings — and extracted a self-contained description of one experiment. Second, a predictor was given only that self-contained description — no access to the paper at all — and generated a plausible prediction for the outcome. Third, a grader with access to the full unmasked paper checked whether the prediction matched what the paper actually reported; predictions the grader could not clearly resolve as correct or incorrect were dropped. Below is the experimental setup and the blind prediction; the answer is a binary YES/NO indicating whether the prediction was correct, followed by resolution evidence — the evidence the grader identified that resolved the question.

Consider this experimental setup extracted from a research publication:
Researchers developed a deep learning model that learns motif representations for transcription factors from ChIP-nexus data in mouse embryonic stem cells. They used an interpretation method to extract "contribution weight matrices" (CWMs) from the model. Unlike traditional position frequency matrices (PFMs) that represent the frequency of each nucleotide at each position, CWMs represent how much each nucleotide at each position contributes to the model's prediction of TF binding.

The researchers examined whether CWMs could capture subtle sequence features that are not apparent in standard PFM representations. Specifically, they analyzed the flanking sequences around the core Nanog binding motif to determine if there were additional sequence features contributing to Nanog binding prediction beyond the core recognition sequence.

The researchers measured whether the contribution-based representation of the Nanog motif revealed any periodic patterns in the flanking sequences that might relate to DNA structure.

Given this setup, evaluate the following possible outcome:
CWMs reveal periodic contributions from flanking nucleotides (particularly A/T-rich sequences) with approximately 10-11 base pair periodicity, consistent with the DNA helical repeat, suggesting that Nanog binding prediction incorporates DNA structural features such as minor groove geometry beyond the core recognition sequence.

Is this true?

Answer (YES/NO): YES